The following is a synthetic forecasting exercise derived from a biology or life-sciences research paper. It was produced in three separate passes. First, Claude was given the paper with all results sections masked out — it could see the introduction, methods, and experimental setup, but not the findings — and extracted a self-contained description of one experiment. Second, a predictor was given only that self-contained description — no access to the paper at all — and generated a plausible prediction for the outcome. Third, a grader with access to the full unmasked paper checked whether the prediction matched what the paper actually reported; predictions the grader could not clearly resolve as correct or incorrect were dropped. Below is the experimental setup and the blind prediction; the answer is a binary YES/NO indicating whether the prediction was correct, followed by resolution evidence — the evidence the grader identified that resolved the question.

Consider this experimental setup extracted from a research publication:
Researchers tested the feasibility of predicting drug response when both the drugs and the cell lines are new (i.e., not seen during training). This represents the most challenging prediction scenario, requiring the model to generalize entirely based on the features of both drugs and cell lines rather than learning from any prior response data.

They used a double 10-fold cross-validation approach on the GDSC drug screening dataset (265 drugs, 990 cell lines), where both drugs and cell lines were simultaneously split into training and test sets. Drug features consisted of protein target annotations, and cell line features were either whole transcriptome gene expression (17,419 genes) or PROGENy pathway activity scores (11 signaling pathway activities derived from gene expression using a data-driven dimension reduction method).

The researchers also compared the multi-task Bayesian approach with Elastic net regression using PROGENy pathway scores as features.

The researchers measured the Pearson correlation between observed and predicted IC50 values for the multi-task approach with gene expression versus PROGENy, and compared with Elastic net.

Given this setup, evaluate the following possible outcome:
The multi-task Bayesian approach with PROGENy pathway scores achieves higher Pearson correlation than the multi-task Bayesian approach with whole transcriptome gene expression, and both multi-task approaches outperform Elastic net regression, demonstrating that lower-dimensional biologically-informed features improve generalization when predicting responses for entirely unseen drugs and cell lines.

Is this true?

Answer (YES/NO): NO